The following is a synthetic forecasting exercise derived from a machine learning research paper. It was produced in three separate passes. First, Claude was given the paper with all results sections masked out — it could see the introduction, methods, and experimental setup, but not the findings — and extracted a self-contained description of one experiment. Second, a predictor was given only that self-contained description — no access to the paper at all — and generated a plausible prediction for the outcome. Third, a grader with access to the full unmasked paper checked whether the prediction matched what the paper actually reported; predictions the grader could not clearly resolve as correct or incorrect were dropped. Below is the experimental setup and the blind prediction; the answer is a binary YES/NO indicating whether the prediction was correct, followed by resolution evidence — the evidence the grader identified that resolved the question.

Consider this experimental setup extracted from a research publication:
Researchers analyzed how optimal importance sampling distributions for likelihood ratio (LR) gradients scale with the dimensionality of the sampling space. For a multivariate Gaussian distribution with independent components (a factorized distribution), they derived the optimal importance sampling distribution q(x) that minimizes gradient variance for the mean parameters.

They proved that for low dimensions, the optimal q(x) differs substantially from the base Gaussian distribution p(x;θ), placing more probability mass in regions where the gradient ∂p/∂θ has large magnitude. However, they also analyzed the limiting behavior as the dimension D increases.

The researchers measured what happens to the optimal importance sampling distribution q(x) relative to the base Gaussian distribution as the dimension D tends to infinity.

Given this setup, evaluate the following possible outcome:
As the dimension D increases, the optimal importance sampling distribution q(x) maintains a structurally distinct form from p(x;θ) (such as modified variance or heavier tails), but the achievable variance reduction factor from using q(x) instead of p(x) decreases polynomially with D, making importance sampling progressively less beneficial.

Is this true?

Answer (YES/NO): NO